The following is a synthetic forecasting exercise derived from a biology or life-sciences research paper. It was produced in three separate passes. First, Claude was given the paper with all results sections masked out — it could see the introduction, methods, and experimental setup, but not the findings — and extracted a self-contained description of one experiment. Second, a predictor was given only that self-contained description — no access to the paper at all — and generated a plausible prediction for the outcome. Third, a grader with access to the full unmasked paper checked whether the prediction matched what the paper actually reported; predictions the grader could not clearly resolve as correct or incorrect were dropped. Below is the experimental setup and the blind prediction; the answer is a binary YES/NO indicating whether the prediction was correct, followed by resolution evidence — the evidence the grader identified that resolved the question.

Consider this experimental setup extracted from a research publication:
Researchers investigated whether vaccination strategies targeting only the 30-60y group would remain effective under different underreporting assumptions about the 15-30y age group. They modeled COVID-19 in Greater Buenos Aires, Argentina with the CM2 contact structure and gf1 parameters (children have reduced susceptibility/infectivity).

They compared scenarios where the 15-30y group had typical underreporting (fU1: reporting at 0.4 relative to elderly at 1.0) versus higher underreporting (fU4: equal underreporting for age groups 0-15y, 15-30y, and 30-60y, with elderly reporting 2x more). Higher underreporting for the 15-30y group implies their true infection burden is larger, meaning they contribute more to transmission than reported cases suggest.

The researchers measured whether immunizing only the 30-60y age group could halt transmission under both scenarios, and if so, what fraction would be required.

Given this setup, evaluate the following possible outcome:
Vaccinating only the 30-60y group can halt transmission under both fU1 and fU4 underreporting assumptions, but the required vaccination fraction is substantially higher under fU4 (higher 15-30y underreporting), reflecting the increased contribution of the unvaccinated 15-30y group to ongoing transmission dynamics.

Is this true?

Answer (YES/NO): YES